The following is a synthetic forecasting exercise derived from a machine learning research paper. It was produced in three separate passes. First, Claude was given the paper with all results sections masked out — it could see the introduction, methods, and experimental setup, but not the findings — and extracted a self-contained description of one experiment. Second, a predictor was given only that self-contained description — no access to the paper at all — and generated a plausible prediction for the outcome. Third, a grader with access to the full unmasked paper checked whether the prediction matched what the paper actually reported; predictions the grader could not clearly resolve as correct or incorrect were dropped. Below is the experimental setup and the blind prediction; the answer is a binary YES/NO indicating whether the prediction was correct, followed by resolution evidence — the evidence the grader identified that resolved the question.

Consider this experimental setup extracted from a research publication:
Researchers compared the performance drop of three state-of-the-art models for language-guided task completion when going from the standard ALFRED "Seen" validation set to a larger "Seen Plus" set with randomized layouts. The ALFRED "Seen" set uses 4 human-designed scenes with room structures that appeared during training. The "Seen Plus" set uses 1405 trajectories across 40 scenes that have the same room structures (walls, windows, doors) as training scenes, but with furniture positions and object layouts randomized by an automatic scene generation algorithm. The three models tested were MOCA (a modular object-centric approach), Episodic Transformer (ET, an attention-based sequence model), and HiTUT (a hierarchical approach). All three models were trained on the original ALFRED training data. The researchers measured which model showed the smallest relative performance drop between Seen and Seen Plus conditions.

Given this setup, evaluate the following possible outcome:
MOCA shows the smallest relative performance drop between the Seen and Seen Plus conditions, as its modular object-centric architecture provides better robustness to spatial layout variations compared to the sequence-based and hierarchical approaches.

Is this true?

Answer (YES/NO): NO